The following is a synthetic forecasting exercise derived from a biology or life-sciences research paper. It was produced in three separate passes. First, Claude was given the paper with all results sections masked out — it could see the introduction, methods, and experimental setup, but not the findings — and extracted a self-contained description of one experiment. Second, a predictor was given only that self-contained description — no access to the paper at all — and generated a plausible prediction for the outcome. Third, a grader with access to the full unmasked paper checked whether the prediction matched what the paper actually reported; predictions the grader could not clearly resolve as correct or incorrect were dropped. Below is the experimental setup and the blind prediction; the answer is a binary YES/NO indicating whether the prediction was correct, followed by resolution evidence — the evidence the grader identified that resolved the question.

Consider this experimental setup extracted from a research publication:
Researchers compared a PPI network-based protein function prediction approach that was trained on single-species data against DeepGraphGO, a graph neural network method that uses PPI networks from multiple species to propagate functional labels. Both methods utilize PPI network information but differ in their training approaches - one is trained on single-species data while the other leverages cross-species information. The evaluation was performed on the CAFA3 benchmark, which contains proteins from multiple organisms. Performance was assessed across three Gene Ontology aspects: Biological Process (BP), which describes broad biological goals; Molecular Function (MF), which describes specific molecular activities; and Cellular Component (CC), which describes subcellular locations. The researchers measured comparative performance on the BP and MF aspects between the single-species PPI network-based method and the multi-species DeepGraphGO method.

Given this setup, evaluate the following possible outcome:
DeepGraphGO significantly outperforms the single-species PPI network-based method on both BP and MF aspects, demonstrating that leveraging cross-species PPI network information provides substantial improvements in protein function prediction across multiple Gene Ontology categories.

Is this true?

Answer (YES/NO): YES